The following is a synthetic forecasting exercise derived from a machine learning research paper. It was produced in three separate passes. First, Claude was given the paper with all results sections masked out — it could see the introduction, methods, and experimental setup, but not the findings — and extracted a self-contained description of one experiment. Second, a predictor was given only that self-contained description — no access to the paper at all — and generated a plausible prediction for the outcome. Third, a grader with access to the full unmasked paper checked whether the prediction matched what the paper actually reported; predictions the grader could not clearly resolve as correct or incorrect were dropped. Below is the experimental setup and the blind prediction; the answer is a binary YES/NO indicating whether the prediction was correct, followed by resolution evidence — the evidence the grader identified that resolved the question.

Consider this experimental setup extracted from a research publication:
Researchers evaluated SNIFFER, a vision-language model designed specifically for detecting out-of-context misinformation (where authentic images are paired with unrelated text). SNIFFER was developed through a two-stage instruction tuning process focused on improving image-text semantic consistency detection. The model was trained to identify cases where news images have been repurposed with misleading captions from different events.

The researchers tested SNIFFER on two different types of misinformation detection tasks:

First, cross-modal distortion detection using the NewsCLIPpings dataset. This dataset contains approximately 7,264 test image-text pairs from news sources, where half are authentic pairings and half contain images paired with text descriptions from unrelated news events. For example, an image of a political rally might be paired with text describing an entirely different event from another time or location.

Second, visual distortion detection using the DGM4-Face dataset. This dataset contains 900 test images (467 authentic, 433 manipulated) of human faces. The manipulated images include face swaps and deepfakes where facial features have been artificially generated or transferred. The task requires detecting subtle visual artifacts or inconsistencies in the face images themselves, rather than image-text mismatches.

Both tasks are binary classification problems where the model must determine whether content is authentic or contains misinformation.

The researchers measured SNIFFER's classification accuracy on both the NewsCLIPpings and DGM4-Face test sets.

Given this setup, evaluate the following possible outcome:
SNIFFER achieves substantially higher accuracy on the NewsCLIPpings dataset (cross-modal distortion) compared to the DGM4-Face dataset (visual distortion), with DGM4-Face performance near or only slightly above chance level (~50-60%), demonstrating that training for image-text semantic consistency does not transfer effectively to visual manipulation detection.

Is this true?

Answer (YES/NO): YES